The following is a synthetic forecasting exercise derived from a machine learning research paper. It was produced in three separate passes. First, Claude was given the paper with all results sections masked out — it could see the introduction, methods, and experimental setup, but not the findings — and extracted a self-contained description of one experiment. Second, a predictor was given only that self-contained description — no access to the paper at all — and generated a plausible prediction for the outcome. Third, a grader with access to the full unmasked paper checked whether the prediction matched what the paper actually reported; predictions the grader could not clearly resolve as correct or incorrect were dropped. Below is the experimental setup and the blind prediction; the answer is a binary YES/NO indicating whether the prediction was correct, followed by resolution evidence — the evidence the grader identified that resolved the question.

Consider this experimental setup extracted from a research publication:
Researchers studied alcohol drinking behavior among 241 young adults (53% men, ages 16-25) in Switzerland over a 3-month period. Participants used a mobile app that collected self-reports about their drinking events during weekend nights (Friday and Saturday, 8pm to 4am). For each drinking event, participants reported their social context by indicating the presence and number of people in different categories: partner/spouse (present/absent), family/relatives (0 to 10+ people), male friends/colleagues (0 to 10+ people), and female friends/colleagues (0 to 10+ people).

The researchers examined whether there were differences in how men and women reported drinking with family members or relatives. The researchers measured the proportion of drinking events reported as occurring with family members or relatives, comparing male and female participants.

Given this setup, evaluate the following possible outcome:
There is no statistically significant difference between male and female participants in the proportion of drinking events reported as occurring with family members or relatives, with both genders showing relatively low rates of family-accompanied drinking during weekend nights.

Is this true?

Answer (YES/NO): NO